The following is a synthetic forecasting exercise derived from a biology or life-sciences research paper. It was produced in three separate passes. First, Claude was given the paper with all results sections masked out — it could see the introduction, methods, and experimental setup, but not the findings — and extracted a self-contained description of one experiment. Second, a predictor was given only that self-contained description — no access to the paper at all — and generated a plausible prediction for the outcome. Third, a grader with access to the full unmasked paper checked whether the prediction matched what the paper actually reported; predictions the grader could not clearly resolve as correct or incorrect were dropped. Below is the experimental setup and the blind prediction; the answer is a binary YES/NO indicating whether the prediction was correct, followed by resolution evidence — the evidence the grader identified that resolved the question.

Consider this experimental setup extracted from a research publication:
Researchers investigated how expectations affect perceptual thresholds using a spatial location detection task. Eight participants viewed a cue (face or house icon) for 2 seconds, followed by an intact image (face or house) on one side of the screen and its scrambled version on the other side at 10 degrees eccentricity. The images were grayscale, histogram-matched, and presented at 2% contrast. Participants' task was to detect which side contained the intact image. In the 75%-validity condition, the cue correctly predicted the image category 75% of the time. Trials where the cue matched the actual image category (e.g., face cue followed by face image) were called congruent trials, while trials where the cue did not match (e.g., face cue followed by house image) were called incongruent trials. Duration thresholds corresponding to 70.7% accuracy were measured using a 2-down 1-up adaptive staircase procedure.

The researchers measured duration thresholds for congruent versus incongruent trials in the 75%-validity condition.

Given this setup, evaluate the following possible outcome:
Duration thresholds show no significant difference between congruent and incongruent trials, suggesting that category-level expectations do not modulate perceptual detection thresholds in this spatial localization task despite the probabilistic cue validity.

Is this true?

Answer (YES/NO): NO